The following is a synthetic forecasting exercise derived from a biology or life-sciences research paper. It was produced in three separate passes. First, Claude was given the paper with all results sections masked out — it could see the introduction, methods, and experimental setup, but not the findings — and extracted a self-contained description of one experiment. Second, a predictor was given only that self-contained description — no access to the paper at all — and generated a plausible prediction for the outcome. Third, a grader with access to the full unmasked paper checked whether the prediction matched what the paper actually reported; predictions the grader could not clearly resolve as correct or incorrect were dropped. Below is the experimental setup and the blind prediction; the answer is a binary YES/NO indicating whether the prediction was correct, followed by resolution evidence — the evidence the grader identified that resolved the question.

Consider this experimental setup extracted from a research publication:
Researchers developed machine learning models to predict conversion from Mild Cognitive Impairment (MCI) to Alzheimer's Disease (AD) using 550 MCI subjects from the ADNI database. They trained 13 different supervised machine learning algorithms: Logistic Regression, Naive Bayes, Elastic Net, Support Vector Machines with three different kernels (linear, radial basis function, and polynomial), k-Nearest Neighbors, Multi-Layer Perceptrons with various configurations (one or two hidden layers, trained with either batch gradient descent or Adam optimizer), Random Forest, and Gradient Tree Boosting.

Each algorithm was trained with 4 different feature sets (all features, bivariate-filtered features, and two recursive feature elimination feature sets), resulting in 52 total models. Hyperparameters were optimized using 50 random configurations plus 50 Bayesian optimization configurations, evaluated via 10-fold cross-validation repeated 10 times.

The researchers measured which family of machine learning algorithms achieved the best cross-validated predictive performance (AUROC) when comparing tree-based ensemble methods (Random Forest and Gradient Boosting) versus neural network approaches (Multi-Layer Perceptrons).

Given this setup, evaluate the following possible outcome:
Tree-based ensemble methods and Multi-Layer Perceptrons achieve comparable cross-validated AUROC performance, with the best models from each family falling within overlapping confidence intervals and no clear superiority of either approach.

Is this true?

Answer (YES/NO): YES